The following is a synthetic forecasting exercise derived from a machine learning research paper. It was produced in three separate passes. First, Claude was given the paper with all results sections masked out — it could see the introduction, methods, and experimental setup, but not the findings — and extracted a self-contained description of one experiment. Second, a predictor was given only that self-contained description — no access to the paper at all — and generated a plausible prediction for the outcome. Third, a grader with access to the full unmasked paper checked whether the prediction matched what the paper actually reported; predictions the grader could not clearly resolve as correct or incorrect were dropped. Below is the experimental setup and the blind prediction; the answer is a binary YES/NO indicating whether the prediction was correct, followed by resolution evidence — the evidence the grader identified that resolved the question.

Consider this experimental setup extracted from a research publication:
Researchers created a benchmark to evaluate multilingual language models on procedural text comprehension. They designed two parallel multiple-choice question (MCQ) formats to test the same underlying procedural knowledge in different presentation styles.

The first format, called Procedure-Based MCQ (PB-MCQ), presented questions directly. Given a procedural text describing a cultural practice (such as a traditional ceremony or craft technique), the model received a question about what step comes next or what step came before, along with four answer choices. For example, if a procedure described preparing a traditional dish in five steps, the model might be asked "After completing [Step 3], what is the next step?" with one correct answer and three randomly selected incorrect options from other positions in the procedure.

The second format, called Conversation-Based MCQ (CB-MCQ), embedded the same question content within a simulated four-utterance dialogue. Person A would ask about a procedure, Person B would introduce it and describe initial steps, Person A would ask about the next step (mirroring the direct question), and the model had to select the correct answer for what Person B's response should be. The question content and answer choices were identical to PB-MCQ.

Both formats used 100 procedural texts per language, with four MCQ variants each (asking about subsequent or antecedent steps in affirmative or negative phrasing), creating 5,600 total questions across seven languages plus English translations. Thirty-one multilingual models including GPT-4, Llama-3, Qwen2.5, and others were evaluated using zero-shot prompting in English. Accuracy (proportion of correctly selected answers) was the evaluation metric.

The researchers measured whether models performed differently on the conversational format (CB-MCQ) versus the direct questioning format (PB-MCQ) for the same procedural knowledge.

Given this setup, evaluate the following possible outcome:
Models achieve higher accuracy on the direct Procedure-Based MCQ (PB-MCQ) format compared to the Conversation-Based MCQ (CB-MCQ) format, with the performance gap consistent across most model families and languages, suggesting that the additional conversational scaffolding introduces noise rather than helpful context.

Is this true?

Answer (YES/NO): NO